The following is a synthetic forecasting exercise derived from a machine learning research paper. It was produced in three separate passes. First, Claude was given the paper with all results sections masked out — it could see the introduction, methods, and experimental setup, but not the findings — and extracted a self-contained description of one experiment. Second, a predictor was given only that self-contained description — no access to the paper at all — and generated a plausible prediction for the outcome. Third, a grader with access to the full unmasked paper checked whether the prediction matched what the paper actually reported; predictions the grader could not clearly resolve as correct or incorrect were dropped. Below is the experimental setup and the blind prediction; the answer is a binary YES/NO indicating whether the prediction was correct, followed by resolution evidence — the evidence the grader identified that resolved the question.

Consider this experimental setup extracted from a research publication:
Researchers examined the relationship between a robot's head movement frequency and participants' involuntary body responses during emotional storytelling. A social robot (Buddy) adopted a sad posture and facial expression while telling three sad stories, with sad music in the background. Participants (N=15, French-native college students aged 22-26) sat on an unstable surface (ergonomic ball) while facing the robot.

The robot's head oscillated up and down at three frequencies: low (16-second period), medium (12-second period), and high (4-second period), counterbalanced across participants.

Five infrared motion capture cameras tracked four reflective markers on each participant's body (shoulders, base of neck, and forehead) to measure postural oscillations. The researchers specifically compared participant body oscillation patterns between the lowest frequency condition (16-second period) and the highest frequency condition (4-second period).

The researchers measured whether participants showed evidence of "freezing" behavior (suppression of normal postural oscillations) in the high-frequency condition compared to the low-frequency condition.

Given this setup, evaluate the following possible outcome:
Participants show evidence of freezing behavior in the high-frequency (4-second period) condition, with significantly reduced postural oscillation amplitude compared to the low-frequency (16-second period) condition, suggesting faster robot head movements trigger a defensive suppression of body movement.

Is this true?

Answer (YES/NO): YES